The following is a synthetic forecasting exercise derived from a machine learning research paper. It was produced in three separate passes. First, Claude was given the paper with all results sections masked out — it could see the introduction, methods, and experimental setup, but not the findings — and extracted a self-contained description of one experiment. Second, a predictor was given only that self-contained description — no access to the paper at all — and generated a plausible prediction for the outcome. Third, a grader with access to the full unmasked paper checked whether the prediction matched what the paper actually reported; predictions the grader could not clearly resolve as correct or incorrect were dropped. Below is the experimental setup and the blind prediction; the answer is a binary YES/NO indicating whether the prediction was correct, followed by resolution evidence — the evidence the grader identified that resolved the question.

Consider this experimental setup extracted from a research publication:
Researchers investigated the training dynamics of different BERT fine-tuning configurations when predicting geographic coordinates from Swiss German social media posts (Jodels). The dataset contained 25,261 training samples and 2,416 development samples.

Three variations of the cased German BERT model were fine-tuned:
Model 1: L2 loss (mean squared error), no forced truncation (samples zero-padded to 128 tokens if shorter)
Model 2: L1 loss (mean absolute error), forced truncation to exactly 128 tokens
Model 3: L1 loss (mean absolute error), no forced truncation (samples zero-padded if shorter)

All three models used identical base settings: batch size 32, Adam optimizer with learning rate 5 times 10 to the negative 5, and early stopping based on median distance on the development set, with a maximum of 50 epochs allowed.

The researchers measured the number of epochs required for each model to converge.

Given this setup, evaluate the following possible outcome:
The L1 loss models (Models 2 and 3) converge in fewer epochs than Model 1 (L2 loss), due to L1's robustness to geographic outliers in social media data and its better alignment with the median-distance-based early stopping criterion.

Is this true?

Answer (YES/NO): NO